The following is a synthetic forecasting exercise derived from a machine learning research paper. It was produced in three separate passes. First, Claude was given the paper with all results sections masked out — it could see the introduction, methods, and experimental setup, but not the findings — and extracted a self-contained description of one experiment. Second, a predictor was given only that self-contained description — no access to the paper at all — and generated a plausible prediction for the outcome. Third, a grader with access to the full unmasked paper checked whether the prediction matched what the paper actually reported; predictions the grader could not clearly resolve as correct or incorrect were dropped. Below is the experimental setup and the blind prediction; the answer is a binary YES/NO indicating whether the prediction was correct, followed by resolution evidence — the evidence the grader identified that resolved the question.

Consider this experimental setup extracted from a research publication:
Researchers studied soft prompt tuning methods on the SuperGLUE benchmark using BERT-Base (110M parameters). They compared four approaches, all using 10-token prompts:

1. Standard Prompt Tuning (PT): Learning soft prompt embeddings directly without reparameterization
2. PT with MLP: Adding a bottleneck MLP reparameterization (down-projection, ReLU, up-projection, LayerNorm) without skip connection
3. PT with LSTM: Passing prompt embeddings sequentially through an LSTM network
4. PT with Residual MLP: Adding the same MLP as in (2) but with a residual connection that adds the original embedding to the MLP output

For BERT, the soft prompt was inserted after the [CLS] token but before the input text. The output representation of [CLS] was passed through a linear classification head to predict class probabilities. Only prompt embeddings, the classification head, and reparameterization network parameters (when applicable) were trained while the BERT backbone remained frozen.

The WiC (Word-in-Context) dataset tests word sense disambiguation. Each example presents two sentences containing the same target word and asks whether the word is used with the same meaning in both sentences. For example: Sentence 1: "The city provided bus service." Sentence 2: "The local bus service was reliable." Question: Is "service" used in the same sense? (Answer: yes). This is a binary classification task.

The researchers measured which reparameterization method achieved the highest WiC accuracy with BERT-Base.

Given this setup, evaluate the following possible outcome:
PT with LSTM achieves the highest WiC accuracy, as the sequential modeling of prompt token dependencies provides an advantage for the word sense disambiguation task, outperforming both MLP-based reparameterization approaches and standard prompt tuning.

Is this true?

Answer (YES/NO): YES